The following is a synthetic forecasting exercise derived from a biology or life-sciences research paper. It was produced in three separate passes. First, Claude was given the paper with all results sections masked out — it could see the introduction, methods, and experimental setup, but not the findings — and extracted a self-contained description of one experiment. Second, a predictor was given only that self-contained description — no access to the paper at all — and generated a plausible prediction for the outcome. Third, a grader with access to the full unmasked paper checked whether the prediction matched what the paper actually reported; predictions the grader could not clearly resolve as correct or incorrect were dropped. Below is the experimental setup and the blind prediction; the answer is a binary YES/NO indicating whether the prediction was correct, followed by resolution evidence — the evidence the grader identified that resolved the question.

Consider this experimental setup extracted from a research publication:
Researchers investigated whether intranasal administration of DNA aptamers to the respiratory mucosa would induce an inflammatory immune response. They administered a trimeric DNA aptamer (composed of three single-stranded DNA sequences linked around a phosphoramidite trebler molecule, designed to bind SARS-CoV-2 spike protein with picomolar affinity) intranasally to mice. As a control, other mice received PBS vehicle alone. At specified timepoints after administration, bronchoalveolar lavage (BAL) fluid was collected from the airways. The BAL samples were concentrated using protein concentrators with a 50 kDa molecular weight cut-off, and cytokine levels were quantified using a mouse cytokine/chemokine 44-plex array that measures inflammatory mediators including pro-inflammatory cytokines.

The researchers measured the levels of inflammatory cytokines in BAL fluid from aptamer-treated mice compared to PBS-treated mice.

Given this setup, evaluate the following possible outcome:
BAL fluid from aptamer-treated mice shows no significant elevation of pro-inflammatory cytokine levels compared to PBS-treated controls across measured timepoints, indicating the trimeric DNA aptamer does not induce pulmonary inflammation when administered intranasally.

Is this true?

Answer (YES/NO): NO